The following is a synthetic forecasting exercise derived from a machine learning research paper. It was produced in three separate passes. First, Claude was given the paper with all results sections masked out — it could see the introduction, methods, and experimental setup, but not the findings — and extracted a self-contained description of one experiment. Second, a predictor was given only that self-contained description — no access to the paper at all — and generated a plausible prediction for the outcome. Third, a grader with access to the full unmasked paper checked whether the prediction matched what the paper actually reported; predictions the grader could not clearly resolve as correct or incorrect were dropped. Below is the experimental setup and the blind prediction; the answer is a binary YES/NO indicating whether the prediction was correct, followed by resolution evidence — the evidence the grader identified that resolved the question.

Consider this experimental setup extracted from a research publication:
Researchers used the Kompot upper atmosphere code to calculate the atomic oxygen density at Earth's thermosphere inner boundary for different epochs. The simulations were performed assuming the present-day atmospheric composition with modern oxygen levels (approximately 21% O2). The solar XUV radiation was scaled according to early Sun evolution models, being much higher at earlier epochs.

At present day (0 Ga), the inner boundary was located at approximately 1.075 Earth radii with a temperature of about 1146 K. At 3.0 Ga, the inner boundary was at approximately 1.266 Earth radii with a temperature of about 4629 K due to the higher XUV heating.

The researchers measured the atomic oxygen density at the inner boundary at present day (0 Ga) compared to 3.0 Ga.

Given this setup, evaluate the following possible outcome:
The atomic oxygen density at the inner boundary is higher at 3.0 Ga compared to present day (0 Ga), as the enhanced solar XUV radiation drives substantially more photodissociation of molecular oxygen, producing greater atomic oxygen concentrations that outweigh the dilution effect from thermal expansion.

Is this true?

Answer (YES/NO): NO